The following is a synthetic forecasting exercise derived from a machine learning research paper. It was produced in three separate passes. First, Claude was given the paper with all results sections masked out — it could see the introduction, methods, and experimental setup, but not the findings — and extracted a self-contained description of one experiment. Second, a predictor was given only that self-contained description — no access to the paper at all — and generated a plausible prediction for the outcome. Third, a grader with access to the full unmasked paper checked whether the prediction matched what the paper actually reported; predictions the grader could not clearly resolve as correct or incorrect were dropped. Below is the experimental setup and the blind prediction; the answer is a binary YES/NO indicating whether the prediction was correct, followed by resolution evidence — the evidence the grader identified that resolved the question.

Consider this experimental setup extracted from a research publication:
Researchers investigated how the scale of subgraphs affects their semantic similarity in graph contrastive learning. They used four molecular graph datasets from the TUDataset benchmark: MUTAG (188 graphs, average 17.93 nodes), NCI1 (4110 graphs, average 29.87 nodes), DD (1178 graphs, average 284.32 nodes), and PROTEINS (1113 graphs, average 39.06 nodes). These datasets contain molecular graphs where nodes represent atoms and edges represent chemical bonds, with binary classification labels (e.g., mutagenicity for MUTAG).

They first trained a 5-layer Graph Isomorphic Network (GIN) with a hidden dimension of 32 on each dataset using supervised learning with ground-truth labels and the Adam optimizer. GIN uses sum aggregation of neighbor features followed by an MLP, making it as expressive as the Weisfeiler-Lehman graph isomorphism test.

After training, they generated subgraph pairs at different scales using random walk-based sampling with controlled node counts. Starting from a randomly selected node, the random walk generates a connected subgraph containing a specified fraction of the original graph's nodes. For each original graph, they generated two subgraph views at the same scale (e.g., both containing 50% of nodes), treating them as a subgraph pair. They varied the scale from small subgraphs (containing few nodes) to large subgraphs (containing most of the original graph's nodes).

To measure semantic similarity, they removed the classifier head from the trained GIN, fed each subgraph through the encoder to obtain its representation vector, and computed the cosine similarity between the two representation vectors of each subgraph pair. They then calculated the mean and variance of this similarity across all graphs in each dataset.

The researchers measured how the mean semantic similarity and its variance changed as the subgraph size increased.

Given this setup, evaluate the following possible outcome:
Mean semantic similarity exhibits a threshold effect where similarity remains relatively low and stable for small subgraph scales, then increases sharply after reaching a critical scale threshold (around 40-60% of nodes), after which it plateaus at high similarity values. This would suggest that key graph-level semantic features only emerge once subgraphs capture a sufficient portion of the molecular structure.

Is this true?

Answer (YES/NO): NO